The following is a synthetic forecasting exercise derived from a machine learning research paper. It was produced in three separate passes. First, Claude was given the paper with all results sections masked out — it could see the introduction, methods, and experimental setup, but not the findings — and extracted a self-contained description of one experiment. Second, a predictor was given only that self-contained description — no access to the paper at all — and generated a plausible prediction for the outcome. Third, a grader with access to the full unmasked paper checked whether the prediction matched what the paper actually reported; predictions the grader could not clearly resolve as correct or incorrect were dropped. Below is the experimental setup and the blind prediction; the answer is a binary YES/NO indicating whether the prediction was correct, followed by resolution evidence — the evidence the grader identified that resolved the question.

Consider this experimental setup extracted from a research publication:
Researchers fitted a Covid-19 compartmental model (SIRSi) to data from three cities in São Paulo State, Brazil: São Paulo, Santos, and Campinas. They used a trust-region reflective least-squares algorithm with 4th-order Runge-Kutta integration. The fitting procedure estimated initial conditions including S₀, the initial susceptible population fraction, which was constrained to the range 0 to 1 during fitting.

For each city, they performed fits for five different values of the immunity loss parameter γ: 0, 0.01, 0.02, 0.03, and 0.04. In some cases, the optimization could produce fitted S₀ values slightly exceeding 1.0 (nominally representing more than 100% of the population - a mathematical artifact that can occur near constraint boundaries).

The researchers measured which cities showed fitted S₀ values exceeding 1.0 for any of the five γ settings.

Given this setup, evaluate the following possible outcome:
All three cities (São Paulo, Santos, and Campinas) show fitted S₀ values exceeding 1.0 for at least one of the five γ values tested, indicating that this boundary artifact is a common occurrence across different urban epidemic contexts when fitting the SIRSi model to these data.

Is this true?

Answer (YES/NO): NO